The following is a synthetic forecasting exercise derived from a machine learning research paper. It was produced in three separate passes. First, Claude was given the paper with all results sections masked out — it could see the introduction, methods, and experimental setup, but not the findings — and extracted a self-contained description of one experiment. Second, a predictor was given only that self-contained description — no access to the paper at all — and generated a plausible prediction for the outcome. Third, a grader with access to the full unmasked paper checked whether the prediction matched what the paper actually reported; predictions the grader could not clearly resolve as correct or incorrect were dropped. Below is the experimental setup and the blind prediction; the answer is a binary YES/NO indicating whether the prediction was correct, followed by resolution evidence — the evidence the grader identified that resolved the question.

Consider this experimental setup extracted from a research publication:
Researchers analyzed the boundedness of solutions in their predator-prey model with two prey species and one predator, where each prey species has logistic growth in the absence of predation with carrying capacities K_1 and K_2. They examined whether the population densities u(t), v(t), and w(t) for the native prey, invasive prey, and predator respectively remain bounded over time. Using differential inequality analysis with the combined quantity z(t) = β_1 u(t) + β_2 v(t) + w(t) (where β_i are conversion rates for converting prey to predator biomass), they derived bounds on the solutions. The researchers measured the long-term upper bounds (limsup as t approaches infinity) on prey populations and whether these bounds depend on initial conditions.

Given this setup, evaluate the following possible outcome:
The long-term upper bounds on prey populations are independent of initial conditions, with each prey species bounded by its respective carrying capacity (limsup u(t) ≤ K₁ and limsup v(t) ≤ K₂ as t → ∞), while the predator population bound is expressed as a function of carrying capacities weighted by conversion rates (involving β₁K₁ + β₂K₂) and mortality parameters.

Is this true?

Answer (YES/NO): YES